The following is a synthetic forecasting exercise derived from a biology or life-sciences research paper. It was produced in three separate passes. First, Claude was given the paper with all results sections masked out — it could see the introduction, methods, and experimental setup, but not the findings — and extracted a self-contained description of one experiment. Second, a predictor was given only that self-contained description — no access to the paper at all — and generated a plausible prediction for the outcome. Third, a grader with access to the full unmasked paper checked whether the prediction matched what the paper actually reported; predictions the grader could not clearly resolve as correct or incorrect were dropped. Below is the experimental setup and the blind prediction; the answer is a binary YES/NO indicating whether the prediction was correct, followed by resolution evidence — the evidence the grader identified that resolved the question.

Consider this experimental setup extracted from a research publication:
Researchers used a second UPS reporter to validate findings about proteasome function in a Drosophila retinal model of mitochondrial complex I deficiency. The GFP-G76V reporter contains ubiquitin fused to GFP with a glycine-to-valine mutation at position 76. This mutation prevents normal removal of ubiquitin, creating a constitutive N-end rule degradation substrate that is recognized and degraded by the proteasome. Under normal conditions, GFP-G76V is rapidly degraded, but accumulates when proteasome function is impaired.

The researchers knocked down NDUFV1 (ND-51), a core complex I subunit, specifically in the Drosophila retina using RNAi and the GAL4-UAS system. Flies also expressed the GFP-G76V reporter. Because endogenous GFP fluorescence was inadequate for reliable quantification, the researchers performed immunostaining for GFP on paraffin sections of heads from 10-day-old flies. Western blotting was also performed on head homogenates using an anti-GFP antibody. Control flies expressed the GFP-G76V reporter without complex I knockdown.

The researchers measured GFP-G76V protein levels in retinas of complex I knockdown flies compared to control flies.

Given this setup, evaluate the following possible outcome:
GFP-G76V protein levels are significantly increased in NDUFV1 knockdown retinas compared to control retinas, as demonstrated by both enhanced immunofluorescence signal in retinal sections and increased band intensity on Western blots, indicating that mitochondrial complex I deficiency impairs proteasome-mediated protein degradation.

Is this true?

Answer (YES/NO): NO